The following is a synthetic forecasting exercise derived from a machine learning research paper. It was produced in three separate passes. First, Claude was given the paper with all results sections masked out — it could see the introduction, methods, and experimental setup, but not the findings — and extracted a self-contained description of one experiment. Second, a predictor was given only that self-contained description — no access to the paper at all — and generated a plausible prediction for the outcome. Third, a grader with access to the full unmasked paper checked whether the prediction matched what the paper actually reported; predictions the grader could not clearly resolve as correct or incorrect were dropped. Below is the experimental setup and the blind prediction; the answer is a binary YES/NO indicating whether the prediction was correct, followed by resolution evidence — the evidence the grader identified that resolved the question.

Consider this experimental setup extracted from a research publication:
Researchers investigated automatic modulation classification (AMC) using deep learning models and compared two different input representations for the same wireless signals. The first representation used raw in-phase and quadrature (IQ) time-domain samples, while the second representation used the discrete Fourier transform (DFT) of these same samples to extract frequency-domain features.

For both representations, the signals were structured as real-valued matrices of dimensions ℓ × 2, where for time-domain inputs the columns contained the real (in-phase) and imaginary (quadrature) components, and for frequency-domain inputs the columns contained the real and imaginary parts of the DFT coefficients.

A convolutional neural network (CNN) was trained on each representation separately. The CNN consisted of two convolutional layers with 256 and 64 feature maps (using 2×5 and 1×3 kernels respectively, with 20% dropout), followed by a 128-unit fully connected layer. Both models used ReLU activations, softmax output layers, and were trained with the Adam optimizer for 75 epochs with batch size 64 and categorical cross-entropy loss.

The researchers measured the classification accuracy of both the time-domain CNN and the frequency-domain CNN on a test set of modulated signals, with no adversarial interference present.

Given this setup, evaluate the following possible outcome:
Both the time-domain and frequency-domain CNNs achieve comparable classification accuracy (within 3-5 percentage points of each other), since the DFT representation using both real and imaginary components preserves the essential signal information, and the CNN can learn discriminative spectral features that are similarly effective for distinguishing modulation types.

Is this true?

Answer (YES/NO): YES